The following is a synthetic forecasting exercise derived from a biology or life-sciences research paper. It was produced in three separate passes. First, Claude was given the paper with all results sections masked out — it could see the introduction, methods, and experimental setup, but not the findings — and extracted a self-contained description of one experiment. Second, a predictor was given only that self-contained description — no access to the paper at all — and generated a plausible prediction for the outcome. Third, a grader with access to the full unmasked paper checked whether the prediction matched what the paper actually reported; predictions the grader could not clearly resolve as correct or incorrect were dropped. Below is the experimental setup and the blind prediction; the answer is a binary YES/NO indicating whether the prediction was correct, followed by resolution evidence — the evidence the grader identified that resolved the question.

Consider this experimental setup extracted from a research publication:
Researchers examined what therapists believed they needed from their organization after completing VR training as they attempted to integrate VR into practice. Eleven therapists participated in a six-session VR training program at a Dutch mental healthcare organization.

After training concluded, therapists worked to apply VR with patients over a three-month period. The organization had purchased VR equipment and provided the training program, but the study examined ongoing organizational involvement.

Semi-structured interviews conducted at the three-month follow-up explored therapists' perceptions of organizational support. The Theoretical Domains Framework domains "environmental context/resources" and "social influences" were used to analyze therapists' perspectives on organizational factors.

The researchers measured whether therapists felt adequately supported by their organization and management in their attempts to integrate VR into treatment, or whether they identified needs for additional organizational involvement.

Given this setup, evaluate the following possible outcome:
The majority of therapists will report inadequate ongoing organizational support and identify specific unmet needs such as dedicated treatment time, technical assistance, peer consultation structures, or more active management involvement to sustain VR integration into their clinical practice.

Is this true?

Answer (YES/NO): YES